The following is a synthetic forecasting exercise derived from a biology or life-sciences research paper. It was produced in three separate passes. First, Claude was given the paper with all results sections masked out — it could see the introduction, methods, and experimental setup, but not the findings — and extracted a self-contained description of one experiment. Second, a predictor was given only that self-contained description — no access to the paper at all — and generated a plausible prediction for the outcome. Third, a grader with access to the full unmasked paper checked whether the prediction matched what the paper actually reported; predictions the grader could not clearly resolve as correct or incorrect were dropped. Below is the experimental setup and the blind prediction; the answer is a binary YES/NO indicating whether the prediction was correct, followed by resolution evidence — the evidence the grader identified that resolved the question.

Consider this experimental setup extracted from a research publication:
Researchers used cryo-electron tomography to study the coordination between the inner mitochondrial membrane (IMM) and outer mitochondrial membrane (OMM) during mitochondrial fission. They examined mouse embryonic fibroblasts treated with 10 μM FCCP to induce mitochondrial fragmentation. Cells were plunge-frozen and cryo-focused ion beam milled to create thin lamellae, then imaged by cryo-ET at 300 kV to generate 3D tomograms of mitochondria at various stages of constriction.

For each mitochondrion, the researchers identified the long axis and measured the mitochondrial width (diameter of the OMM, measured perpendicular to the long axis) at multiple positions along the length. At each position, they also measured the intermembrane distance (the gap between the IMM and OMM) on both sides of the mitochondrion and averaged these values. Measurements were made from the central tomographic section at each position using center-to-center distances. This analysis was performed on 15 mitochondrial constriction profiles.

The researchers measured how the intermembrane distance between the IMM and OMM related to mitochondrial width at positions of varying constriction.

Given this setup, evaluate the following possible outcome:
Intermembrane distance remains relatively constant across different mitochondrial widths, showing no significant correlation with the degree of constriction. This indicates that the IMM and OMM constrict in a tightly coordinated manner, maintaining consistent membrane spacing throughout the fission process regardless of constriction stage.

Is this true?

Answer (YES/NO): NO